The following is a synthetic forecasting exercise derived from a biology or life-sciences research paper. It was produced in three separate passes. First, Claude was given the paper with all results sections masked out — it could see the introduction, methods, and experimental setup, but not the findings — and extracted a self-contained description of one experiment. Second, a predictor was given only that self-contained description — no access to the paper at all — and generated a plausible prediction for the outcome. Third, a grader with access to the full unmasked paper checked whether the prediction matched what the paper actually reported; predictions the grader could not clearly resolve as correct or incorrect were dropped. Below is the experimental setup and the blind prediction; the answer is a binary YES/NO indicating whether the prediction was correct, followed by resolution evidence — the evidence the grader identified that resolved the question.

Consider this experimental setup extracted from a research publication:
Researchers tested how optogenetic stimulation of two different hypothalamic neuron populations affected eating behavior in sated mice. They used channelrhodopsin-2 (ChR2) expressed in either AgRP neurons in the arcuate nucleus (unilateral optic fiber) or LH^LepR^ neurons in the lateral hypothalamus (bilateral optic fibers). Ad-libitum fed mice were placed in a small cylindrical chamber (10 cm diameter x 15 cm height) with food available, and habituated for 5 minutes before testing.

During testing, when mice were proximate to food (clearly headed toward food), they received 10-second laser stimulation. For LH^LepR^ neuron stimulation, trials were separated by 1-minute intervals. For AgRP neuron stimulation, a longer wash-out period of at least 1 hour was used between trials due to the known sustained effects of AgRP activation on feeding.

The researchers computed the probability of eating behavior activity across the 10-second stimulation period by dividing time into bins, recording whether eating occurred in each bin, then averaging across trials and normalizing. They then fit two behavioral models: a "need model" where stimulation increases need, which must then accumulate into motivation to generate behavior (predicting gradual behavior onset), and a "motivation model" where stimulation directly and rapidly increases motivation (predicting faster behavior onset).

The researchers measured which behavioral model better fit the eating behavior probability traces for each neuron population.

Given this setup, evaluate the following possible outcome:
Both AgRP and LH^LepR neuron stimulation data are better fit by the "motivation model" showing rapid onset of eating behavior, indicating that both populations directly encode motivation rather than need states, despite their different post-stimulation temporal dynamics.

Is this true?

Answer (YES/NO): NO